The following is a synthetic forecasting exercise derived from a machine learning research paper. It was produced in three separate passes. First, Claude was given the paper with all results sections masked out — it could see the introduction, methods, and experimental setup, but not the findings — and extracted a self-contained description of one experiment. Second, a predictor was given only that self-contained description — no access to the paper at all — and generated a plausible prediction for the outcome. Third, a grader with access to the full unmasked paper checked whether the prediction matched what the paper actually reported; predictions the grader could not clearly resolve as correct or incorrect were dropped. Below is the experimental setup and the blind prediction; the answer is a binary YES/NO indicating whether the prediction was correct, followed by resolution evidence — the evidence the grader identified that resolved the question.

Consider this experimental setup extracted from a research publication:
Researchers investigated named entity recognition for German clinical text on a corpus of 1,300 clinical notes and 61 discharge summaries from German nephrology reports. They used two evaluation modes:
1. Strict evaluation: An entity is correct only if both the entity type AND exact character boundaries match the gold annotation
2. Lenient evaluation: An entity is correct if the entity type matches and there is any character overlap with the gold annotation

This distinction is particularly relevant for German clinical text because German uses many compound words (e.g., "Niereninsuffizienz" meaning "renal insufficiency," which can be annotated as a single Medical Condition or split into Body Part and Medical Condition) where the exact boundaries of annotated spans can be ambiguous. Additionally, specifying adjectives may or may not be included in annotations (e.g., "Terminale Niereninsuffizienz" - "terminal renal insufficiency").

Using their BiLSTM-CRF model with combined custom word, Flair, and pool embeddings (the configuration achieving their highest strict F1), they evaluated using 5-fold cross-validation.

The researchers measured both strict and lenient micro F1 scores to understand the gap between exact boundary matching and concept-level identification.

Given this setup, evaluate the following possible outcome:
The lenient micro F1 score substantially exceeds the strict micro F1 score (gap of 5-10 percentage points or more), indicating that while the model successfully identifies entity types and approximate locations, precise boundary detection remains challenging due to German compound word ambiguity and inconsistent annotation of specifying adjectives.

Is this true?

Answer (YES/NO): YES